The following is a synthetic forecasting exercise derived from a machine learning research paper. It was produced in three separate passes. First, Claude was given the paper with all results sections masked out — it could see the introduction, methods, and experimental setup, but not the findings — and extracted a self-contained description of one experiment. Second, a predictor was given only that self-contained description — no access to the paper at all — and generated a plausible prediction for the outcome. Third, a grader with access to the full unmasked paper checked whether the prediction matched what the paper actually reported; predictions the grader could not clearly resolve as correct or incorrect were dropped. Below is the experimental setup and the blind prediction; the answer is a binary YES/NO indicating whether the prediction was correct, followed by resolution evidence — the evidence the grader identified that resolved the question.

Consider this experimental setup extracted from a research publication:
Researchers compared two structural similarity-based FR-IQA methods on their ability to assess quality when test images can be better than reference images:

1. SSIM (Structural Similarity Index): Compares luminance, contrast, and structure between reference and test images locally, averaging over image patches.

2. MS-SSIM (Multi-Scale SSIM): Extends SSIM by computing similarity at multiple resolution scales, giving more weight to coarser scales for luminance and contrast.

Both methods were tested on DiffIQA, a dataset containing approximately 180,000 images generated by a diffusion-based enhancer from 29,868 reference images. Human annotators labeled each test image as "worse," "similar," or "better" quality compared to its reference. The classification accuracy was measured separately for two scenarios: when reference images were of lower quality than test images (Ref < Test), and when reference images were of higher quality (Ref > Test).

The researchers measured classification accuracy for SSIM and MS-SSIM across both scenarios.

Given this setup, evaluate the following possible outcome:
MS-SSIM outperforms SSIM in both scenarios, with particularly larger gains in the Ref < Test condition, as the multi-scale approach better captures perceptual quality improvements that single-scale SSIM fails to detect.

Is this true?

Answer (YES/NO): NO